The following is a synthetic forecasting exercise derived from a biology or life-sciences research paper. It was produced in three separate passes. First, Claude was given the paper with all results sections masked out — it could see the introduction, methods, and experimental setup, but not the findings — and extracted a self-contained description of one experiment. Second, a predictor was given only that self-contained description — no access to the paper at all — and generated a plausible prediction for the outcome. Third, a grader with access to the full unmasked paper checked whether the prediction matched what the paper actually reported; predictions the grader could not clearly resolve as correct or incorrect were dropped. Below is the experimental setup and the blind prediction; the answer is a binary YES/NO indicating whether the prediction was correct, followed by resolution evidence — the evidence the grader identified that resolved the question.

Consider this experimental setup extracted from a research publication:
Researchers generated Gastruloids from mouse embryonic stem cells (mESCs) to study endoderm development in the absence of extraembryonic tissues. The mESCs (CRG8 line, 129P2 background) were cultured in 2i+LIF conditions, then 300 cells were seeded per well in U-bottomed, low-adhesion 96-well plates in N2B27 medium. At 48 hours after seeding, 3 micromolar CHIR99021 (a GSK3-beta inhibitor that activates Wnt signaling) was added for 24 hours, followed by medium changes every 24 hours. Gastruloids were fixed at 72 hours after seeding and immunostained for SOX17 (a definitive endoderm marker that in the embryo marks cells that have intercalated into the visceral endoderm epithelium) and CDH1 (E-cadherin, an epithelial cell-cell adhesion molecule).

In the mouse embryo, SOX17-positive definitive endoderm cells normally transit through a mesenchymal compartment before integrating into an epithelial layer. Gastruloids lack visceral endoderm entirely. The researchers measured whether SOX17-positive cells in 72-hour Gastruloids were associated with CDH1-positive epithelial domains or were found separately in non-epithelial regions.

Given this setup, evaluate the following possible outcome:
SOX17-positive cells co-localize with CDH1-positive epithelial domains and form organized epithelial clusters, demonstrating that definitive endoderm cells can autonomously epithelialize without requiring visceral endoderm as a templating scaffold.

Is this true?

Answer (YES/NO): NO